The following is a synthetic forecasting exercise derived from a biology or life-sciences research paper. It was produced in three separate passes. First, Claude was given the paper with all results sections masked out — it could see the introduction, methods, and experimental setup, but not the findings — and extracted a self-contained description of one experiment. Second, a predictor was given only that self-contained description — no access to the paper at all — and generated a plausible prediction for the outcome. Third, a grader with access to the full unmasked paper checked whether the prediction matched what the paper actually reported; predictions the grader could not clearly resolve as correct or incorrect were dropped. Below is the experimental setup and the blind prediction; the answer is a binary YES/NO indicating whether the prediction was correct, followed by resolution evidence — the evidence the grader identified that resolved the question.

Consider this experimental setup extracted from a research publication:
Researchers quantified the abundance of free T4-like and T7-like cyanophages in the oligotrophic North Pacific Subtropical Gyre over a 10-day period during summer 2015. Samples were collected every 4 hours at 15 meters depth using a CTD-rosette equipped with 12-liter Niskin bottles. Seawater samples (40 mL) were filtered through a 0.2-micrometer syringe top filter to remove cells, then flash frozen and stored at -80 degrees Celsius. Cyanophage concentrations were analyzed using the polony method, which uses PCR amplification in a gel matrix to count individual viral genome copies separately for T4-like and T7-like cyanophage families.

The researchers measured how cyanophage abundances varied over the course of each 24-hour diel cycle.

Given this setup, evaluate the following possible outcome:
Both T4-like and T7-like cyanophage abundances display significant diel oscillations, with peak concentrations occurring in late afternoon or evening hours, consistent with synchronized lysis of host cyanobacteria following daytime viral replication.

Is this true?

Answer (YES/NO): NO